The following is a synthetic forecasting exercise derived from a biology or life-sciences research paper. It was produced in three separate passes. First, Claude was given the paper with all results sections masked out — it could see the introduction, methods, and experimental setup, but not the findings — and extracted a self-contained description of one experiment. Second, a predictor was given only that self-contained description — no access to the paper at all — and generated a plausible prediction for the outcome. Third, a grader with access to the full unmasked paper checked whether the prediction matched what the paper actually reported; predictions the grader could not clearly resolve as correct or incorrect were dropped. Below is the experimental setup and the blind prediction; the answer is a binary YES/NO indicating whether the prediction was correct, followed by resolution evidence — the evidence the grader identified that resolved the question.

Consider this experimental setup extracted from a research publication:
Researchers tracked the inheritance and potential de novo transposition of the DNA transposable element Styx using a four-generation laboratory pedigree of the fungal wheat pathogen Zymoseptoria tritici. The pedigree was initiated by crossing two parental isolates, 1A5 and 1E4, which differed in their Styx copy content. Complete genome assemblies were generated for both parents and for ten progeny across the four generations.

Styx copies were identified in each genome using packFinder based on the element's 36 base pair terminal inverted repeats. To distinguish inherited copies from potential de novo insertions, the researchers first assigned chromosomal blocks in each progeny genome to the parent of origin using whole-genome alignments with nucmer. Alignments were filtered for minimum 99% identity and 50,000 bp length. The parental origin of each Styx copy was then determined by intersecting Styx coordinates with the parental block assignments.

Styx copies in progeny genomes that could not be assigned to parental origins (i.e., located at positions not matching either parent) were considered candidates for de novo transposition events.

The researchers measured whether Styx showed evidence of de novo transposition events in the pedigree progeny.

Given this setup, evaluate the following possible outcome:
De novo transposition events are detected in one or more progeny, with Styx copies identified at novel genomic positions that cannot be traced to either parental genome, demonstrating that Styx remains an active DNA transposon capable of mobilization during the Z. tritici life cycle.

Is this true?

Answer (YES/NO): YES